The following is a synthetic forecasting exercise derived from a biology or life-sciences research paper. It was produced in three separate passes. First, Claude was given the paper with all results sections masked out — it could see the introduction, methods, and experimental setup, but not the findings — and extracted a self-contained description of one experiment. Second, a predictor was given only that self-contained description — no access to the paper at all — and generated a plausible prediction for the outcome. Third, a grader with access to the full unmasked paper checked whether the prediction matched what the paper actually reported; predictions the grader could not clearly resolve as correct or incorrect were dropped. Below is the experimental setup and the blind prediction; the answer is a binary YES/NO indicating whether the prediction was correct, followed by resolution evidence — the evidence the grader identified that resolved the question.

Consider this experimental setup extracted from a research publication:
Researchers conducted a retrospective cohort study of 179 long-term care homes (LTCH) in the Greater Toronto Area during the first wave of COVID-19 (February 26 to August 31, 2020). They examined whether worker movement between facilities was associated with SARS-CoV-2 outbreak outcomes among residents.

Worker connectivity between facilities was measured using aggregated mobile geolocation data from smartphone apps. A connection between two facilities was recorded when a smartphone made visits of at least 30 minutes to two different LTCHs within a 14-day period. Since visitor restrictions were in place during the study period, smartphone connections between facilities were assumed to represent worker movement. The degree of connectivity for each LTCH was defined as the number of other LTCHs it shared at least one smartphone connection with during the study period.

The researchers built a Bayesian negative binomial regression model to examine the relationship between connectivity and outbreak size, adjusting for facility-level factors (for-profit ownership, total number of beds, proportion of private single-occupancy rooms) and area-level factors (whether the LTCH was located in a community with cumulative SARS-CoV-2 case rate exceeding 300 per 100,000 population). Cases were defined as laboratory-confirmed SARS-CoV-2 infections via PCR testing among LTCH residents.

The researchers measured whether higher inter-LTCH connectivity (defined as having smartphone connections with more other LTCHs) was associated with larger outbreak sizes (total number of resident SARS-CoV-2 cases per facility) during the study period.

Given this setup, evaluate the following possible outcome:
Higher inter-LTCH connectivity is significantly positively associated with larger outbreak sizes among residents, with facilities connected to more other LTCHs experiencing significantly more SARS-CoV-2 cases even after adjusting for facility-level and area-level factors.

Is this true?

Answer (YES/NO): NO